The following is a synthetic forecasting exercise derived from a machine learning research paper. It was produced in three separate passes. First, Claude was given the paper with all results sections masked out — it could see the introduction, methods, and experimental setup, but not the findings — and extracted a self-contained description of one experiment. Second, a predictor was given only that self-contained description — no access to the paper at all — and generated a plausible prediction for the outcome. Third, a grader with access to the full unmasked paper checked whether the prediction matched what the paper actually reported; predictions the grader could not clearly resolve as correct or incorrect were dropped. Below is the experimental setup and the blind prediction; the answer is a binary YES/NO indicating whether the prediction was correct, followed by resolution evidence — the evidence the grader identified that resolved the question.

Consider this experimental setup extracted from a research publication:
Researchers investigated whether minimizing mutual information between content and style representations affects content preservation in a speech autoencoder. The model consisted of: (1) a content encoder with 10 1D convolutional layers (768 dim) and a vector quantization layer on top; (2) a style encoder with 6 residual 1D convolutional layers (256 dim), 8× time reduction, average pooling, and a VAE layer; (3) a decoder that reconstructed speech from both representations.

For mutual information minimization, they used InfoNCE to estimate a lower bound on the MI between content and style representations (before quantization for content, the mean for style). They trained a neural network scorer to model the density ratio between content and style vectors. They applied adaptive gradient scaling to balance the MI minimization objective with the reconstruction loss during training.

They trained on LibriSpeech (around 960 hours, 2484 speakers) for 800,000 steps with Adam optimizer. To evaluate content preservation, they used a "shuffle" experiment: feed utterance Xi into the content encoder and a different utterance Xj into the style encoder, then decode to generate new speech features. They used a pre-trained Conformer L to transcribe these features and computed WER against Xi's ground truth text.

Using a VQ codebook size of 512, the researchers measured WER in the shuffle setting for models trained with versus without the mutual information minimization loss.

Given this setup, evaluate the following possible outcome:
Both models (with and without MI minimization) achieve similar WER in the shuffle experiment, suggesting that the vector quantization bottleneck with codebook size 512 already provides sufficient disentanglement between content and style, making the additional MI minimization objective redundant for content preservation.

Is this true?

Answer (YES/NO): NO